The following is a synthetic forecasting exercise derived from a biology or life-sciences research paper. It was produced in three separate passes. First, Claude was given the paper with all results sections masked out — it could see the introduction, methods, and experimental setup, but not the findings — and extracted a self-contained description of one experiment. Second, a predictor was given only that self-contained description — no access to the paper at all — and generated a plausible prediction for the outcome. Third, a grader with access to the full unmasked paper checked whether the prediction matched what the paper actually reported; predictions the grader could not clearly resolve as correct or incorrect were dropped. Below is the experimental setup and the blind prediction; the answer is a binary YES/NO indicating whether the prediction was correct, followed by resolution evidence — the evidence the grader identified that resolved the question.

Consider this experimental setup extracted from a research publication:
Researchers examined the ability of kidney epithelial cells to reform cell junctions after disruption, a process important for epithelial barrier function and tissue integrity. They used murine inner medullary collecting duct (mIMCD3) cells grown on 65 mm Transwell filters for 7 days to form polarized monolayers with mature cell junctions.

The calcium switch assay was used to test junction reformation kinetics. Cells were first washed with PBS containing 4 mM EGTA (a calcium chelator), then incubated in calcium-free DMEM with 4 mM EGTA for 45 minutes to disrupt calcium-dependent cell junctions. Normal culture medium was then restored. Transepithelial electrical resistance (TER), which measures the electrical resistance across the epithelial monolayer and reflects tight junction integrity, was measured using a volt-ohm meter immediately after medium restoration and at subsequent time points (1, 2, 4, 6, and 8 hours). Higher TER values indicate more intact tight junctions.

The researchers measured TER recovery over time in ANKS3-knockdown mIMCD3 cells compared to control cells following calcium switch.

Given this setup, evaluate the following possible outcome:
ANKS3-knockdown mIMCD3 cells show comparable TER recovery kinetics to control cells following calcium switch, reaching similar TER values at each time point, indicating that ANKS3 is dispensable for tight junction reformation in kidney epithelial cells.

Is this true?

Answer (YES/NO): NO